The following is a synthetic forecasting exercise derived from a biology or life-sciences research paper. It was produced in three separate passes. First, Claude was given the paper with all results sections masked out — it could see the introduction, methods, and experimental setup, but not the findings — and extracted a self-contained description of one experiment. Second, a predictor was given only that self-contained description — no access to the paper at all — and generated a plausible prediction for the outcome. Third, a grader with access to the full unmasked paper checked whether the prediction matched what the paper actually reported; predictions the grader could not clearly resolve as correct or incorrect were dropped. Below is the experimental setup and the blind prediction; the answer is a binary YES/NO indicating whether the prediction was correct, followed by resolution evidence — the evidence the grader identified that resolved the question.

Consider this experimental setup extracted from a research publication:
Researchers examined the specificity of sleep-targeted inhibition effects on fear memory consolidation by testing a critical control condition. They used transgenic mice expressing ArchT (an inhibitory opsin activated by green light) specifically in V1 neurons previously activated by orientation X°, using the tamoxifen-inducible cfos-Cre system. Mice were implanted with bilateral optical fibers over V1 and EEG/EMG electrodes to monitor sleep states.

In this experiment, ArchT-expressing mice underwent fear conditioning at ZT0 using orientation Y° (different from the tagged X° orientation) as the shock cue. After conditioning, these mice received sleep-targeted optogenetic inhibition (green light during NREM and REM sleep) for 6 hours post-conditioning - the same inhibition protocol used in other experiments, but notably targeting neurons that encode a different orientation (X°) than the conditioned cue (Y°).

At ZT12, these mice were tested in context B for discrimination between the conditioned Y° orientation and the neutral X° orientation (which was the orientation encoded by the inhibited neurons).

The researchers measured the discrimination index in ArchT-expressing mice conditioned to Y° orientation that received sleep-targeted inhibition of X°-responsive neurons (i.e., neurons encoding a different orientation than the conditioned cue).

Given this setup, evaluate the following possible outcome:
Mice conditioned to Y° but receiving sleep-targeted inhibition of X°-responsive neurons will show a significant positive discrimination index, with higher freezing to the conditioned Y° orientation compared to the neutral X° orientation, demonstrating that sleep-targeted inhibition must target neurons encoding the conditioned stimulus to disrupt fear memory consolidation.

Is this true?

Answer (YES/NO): YES